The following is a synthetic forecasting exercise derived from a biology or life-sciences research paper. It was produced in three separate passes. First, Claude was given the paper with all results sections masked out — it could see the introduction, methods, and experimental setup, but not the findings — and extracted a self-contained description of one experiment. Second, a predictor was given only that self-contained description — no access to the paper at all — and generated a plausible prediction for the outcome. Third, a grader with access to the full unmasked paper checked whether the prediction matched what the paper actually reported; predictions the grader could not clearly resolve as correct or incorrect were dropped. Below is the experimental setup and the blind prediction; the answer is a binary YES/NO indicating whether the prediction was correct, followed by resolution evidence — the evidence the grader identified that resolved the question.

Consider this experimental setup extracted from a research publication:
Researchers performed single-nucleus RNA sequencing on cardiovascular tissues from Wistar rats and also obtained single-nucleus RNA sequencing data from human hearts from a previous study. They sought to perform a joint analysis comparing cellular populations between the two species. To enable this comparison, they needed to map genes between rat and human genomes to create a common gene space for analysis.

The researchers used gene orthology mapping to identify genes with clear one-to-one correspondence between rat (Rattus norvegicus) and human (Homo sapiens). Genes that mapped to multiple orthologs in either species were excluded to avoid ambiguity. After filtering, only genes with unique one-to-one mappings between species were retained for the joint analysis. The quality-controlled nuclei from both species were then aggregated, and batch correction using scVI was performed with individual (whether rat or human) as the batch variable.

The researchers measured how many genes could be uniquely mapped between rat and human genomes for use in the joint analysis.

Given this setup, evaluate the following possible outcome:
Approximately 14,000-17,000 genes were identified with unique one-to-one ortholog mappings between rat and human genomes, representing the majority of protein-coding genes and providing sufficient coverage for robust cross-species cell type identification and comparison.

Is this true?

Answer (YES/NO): YES